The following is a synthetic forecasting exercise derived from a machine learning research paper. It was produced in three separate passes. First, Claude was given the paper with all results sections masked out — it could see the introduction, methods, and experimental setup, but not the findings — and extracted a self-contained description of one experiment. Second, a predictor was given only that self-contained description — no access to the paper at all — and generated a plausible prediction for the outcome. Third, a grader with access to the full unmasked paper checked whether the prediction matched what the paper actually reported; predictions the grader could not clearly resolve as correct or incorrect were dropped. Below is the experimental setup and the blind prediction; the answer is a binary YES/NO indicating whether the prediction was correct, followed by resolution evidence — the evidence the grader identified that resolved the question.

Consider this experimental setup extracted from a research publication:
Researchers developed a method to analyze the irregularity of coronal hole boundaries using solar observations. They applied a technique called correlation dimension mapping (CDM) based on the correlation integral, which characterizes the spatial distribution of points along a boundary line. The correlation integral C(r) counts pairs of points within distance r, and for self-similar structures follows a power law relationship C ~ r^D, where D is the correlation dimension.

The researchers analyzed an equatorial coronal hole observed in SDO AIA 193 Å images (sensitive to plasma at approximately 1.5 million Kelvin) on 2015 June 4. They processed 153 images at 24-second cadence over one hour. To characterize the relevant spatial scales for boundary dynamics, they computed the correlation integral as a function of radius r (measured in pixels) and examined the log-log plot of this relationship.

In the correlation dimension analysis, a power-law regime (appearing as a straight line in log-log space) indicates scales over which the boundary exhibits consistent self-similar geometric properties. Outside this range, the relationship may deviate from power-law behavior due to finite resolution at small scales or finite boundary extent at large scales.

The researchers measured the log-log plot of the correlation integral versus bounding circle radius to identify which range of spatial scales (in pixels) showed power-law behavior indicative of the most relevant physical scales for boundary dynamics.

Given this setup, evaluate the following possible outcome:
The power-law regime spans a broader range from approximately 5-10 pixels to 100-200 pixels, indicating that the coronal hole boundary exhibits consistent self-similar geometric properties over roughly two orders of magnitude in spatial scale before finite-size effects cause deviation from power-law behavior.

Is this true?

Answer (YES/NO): NO